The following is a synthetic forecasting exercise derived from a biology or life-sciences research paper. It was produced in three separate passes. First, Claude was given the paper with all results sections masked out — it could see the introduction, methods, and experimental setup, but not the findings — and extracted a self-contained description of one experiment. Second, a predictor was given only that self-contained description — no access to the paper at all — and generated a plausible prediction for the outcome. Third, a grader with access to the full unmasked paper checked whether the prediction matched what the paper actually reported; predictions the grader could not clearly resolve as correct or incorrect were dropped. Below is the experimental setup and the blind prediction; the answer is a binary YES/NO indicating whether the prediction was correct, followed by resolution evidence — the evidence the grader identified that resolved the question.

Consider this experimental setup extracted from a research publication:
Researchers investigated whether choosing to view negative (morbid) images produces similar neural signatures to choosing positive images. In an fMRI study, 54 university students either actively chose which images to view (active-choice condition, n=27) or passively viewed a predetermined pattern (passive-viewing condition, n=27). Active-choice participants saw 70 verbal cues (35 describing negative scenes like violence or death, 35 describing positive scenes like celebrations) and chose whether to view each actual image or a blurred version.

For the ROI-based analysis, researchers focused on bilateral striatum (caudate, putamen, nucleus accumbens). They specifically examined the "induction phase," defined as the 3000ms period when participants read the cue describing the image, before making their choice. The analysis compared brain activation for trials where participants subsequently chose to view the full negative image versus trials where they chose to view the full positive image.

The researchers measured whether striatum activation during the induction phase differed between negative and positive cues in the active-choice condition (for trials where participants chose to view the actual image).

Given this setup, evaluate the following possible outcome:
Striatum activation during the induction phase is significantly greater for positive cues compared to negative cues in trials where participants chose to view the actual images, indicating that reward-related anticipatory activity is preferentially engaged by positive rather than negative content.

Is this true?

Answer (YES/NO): NO